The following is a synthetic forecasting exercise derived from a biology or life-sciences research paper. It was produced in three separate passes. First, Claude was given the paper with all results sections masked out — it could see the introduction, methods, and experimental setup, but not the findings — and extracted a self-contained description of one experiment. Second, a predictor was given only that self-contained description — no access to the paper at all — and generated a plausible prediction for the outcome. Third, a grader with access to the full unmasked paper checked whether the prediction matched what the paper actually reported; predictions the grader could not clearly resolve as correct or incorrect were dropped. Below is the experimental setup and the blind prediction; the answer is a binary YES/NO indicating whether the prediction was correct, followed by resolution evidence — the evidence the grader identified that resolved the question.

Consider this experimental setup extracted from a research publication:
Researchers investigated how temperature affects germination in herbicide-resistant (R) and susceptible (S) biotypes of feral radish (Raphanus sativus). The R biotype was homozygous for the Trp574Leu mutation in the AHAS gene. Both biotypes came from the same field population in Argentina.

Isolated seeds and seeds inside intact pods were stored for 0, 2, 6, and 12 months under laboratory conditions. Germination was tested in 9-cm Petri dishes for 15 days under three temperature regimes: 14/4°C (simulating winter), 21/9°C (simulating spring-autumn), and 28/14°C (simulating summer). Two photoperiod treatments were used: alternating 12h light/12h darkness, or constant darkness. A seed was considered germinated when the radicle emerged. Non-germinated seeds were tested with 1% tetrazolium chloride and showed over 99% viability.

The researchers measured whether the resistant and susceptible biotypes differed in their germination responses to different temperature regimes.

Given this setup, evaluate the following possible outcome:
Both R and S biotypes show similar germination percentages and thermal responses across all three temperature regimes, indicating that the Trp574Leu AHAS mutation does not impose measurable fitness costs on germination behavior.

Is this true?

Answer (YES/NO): NO